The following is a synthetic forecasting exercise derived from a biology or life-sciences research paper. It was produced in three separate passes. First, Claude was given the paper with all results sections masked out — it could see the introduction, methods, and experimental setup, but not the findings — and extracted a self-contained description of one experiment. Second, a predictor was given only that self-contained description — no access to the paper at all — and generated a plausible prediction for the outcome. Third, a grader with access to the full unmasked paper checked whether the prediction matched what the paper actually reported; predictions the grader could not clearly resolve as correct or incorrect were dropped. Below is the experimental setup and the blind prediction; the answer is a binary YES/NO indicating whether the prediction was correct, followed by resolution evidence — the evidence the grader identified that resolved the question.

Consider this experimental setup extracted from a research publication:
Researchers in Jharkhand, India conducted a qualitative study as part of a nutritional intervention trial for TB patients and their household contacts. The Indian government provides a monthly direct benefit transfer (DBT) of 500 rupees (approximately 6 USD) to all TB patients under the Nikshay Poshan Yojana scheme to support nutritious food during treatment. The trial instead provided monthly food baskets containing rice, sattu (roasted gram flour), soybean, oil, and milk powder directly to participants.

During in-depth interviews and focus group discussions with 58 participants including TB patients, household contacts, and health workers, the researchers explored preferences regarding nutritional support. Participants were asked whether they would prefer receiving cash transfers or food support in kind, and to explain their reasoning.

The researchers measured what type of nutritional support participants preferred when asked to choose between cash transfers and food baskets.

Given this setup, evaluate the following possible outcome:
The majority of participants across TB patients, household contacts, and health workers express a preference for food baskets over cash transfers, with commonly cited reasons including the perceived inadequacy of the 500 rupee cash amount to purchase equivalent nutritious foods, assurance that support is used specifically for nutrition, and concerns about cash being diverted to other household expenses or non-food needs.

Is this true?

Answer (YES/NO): NO